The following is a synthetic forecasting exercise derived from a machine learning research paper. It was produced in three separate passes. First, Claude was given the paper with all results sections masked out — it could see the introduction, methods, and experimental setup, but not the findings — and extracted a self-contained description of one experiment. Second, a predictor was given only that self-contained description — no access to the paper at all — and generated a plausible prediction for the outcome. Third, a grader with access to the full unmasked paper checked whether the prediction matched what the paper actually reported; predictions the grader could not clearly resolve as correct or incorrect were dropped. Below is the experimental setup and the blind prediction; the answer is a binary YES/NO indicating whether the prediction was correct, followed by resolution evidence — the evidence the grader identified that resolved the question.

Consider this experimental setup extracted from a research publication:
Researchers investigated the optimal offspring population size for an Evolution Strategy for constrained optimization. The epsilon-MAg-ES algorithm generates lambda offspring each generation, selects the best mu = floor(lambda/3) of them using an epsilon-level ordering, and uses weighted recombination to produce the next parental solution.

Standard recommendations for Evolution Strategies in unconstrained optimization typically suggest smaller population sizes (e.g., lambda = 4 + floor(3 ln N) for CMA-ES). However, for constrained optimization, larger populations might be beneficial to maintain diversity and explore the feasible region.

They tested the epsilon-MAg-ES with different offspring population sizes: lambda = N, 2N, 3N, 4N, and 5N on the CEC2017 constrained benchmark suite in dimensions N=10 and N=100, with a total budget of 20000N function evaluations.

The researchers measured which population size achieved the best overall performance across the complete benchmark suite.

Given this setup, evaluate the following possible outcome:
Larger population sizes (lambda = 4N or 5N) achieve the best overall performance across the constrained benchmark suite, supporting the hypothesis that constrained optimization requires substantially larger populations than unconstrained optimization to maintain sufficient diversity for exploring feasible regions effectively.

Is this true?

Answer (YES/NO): NO